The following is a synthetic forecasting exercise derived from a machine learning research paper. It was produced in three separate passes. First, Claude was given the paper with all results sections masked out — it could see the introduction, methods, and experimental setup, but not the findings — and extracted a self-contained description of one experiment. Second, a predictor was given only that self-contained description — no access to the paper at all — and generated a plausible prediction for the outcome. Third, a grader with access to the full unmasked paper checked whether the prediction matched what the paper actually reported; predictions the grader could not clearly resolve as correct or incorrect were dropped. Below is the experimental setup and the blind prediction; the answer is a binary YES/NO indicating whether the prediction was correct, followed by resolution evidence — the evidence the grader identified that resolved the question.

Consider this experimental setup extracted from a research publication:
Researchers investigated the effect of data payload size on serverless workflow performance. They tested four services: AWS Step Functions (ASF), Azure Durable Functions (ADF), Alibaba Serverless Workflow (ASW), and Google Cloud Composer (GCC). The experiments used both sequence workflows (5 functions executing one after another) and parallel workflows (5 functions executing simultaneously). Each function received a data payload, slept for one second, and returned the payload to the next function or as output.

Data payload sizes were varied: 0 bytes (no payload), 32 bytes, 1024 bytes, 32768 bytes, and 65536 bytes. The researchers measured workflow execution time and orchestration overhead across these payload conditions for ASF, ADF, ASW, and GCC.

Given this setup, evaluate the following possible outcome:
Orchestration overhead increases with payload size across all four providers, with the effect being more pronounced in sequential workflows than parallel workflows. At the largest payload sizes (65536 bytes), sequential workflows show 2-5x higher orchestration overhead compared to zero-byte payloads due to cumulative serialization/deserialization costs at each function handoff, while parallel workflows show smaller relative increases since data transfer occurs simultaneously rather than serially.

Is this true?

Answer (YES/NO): NO